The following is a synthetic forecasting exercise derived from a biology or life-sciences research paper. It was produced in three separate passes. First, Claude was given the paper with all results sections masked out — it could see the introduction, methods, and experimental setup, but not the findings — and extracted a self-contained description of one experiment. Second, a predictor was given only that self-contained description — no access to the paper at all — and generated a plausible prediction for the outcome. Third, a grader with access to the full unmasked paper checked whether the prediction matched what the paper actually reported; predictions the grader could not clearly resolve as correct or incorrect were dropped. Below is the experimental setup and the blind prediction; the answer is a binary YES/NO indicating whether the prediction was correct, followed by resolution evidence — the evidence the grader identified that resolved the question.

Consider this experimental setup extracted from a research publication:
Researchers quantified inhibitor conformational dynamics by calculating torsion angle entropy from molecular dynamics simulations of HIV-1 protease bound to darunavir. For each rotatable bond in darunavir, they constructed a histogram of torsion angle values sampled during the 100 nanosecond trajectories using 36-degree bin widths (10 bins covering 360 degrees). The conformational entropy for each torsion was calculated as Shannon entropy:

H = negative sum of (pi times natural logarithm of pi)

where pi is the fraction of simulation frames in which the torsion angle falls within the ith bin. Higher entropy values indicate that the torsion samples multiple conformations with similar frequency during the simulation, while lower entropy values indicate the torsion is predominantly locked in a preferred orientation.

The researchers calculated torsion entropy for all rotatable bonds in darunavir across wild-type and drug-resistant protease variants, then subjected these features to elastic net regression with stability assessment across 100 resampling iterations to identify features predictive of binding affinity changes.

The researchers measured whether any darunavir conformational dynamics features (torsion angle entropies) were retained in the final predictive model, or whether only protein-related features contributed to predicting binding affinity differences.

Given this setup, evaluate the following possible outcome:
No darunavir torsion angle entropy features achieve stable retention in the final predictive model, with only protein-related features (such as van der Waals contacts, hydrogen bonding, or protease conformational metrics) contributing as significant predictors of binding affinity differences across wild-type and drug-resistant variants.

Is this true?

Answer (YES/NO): YES